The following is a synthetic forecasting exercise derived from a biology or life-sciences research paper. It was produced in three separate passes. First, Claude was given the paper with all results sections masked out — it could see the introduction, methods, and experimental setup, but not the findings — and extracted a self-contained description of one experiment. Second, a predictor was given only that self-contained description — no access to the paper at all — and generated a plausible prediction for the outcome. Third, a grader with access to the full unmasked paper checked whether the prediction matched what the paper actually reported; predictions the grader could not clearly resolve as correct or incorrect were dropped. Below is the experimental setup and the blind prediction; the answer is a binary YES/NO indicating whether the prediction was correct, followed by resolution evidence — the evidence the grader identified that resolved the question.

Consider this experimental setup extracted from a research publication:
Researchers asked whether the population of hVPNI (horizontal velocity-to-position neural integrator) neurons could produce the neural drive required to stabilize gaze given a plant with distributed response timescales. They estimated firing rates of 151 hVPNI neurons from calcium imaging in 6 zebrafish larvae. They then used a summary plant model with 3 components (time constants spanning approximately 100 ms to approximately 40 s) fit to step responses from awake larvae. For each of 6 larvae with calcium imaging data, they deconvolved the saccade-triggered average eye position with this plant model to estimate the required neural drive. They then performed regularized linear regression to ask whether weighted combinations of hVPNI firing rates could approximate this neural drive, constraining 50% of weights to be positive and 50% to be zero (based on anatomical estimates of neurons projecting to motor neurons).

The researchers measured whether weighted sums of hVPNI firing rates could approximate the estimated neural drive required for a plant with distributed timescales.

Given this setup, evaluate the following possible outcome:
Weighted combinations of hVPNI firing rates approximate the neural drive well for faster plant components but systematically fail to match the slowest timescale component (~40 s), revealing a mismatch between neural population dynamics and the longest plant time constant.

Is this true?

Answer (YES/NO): NO